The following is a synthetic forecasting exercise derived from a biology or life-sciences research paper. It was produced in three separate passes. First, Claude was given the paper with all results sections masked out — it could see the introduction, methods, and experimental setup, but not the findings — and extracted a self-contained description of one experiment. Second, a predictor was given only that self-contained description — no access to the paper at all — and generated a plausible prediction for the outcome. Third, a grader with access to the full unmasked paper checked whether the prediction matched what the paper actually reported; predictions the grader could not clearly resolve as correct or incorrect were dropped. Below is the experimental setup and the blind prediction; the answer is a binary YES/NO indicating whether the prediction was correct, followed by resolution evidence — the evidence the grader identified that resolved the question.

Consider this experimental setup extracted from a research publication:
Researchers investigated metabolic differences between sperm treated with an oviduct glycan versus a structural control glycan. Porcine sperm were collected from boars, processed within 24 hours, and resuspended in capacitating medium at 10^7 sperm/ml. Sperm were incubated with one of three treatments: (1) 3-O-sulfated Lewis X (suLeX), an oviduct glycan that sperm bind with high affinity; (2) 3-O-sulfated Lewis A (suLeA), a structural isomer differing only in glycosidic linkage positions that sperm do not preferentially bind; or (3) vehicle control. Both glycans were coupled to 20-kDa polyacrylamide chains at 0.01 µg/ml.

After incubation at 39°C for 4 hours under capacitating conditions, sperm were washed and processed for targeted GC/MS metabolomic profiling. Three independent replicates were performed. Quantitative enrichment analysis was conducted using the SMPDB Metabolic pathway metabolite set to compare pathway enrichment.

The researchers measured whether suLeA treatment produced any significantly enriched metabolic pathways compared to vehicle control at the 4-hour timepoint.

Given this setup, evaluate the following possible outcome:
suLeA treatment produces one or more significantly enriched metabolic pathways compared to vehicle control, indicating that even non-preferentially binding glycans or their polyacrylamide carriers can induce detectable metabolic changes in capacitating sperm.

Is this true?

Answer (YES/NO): YES